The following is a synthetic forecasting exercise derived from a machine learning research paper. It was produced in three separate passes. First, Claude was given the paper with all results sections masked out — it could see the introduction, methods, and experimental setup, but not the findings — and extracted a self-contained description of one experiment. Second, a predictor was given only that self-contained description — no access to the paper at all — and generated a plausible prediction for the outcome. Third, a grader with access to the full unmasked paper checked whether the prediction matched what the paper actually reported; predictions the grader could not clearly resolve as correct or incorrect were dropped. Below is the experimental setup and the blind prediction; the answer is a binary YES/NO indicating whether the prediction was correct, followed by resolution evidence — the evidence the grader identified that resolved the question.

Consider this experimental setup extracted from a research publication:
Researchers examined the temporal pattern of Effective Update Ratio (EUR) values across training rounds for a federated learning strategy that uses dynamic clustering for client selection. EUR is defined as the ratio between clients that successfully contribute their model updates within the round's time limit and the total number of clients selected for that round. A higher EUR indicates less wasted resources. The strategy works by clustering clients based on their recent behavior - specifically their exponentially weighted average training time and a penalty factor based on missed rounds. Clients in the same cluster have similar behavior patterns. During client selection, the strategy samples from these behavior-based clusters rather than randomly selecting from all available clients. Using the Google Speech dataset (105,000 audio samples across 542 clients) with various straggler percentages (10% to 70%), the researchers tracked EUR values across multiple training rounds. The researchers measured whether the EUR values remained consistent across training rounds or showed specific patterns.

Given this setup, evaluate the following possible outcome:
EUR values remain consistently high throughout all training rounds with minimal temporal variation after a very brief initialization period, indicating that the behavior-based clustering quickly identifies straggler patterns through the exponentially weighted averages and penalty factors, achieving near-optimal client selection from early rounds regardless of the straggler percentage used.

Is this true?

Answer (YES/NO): NO